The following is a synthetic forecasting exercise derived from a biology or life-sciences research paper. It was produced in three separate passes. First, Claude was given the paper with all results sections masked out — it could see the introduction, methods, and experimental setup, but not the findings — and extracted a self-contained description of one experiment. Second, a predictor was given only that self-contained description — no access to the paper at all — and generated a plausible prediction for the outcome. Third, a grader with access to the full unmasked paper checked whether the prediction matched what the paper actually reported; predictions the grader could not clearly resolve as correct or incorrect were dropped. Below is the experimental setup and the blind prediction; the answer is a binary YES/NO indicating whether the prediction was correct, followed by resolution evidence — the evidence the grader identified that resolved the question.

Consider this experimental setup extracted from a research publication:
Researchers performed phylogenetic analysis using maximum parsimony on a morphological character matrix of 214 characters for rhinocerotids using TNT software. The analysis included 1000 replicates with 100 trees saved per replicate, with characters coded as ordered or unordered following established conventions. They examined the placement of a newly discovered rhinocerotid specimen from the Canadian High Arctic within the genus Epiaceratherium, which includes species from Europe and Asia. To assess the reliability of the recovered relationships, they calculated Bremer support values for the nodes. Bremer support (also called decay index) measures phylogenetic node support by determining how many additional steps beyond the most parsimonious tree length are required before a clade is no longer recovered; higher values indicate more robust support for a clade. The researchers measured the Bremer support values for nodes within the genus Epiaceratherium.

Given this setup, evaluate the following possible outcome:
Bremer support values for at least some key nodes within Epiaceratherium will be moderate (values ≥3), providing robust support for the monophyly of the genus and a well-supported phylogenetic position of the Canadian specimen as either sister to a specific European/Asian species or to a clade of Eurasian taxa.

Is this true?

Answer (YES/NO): YES